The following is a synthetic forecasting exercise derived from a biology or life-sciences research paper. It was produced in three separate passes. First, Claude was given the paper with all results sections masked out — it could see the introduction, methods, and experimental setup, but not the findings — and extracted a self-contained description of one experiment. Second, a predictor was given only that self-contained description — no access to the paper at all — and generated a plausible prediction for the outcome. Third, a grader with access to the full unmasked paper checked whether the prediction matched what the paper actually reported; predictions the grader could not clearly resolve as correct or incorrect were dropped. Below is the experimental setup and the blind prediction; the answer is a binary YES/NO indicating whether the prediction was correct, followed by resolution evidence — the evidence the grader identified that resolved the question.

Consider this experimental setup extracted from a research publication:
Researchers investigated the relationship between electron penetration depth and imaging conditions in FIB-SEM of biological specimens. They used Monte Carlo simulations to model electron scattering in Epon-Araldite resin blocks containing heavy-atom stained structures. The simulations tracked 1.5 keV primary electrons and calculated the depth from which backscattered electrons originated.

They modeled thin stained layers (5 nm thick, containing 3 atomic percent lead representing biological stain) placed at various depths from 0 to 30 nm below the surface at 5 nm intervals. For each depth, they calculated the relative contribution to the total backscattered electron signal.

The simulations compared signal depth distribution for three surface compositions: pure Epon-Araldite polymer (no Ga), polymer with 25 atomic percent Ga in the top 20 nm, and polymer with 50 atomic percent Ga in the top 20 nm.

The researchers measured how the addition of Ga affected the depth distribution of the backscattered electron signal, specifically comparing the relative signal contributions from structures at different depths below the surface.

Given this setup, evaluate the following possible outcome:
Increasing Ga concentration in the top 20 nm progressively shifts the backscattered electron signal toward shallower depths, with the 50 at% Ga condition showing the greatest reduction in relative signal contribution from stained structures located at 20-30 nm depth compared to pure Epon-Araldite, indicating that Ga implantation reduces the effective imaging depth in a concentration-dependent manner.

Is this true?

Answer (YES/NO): YES